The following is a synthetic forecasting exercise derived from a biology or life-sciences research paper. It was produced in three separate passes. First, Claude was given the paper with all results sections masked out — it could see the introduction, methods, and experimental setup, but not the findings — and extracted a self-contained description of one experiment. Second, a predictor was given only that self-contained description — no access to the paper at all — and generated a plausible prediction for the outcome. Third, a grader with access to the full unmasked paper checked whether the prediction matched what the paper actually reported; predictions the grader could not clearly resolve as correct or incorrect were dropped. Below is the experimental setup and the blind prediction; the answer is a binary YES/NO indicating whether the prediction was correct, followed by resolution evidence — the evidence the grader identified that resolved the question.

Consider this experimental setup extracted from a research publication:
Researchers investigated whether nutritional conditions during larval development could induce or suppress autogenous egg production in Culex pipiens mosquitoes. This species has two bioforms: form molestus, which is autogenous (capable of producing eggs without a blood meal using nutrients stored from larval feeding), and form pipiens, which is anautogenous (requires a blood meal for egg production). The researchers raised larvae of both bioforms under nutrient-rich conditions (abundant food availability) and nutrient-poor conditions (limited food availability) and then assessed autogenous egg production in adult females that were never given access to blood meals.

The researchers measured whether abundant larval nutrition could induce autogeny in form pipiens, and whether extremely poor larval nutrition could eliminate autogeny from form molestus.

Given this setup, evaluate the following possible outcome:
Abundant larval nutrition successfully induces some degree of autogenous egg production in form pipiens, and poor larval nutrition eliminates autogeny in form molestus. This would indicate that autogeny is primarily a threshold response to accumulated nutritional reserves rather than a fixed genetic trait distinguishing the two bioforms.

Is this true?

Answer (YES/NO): NO